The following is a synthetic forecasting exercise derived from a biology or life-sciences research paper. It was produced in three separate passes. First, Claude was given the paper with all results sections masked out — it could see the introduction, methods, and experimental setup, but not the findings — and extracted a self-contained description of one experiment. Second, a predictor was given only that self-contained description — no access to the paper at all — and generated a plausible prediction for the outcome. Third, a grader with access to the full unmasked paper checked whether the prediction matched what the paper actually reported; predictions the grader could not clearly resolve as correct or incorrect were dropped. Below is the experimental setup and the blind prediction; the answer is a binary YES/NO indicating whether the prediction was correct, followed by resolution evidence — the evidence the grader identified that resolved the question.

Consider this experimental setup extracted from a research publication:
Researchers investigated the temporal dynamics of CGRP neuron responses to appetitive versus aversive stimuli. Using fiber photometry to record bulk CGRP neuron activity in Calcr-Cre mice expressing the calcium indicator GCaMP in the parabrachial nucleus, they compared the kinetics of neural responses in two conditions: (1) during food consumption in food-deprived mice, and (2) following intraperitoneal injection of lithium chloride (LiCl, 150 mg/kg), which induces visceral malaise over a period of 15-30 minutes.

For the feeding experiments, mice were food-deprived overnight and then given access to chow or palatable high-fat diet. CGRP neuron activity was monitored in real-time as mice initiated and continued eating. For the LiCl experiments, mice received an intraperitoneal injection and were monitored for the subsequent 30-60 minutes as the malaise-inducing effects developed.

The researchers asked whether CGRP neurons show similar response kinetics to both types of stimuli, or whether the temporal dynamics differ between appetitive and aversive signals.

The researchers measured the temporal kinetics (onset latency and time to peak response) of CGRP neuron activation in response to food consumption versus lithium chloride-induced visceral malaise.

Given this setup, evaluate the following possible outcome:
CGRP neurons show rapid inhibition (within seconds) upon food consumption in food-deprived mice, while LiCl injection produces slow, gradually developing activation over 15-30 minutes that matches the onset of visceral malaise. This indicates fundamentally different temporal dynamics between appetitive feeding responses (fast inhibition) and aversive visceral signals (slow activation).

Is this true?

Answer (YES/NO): NO